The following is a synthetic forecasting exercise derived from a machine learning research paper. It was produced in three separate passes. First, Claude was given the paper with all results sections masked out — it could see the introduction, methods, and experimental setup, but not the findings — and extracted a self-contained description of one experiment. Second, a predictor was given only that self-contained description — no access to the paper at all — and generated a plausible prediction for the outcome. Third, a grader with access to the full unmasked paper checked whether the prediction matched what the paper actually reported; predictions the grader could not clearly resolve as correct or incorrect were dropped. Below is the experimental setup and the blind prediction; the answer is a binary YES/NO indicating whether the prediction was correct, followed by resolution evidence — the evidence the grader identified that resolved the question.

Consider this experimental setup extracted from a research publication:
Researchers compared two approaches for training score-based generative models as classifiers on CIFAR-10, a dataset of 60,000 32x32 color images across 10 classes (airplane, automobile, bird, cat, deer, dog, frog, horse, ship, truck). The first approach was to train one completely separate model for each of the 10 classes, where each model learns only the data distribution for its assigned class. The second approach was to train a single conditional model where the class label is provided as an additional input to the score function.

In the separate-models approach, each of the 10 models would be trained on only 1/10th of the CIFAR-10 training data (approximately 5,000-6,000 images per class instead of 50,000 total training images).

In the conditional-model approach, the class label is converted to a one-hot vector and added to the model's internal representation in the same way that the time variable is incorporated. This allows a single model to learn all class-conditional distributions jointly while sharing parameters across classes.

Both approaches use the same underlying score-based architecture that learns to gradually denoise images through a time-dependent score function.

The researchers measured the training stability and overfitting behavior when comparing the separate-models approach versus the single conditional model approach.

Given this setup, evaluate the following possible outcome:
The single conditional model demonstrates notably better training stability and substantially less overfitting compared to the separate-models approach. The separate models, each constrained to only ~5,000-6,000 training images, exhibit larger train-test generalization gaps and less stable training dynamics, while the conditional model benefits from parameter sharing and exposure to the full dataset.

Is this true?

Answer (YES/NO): YES